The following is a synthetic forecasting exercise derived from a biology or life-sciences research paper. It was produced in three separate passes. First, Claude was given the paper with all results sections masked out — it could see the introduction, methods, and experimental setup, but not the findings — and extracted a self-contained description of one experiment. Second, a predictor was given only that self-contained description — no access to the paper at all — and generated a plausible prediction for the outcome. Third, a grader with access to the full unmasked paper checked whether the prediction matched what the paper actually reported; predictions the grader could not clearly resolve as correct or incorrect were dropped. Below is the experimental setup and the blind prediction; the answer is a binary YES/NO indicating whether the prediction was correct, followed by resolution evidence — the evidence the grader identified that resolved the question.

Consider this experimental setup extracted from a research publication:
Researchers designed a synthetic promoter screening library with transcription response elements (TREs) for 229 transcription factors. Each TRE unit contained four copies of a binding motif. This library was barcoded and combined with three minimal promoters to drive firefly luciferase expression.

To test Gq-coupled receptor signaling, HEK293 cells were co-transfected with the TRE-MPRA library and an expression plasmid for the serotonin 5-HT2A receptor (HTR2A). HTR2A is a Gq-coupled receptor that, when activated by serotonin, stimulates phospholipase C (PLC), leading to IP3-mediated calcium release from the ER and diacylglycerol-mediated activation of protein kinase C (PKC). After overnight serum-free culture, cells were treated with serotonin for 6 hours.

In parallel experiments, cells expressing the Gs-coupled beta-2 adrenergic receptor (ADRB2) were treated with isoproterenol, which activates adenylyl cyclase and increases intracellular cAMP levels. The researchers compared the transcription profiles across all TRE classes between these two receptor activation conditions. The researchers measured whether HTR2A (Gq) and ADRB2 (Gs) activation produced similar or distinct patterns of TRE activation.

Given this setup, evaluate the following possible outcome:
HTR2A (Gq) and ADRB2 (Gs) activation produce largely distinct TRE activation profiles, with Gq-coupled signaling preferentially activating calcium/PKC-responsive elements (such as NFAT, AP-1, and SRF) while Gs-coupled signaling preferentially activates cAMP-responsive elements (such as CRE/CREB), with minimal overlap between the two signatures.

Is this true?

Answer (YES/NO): NO